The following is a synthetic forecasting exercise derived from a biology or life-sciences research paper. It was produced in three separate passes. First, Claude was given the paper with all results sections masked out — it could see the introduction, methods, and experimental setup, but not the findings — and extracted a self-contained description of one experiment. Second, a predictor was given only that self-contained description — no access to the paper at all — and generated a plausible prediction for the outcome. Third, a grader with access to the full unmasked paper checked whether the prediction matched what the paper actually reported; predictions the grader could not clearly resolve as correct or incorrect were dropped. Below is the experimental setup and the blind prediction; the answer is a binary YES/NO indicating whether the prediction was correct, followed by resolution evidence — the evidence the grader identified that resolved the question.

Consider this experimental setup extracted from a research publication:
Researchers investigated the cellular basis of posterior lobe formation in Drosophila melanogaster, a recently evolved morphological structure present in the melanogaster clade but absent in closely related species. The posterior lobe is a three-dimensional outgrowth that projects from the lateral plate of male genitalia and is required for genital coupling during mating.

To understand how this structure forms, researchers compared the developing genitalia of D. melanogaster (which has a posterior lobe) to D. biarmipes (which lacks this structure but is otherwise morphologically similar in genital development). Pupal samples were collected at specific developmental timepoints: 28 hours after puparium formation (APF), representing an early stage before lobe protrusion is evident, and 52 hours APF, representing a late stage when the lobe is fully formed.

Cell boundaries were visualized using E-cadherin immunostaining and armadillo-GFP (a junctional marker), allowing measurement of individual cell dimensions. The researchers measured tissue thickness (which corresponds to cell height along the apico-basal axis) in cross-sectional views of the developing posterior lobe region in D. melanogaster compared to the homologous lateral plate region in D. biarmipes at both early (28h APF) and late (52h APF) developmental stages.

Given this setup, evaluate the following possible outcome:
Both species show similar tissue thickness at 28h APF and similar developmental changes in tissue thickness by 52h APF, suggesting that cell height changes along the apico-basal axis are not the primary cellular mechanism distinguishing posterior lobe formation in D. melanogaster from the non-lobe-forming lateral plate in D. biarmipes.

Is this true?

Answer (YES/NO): NO